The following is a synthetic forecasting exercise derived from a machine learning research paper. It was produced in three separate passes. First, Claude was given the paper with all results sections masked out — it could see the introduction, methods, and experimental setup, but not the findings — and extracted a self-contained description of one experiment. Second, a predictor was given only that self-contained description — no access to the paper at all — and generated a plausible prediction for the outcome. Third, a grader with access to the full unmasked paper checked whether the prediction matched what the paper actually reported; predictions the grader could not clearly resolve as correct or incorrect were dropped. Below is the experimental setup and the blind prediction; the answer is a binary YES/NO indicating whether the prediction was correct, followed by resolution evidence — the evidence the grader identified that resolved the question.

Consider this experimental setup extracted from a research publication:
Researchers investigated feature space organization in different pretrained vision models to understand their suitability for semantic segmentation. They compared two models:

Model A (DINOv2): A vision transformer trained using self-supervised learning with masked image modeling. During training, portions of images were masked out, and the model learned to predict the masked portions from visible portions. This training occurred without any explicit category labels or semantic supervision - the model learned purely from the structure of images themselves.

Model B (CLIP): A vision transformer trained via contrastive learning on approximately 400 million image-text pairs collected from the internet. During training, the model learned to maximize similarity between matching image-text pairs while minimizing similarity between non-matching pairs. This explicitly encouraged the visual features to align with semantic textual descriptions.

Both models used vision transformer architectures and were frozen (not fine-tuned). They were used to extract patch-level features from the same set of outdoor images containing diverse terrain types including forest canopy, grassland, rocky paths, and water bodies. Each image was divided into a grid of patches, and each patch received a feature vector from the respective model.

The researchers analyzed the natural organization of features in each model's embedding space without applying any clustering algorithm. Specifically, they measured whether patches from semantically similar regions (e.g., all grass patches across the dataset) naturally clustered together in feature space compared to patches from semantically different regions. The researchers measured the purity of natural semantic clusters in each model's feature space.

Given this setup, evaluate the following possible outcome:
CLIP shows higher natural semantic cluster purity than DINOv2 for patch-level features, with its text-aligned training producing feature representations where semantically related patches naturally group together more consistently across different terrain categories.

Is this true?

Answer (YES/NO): NO